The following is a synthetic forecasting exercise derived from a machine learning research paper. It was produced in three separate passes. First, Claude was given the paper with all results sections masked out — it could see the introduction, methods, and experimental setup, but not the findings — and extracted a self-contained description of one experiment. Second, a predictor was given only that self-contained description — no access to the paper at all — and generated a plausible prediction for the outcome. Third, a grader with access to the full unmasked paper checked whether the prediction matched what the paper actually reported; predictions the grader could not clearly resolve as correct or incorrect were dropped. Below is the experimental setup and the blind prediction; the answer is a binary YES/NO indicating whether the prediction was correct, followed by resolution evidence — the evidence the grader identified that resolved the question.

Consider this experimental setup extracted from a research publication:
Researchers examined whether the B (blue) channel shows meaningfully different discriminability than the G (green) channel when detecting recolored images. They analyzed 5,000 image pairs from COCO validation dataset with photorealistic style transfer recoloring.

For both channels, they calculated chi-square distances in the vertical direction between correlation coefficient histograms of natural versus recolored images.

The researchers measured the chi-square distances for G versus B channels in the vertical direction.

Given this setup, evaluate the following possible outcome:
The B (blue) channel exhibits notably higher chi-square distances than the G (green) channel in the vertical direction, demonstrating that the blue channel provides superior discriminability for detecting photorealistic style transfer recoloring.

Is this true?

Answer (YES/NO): NO